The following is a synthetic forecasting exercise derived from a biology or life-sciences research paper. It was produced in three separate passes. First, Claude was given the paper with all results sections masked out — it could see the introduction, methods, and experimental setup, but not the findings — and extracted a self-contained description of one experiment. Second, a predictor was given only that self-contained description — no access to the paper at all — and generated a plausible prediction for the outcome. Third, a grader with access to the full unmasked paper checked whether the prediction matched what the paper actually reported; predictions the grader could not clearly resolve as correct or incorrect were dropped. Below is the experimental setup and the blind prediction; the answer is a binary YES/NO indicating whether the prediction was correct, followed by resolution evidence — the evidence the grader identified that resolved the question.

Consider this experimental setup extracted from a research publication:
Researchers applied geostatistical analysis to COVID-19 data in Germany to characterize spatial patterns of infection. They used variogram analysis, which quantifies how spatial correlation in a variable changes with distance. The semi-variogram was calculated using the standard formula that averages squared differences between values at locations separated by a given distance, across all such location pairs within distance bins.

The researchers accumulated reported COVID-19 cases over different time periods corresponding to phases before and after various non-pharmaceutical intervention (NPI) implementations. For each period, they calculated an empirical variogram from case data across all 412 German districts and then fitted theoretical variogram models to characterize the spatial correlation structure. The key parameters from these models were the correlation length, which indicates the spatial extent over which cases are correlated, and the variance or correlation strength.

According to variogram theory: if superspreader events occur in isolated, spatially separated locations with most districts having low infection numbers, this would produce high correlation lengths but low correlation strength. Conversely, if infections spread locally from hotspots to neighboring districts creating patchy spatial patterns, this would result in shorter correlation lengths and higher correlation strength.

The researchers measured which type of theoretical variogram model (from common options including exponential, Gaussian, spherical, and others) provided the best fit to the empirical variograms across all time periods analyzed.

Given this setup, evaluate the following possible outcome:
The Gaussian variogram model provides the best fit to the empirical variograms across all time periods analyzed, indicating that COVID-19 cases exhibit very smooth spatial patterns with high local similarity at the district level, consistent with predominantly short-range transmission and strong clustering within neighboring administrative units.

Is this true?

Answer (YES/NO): NO